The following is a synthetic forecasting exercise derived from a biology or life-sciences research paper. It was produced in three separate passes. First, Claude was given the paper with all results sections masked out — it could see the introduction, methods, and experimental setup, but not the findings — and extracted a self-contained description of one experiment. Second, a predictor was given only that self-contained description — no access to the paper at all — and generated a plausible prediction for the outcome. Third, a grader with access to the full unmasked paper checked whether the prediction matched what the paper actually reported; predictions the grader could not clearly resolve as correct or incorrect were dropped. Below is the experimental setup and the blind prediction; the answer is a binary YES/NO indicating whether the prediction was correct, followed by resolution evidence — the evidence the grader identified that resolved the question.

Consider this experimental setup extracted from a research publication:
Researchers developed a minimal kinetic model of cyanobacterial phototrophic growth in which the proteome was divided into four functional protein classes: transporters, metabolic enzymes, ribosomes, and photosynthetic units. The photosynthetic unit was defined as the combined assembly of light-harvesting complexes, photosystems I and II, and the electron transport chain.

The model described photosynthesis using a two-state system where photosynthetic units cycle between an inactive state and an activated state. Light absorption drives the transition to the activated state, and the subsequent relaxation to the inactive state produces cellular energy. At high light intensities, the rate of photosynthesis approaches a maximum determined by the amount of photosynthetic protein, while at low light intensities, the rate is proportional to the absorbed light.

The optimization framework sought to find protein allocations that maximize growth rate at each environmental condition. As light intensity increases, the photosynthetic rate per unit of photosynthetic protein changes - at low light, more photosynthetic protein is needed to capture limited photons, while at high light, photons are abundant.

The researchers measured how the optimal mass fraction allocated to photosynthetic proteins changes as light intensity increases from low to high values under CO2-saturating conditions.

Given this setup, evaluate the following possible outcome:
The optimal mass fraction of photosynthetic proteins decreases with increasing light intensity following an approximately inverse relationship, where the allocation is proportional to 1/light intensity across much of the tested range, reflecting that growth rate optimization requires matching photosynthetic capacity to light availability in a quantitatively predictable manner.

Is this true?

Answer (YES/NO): NO